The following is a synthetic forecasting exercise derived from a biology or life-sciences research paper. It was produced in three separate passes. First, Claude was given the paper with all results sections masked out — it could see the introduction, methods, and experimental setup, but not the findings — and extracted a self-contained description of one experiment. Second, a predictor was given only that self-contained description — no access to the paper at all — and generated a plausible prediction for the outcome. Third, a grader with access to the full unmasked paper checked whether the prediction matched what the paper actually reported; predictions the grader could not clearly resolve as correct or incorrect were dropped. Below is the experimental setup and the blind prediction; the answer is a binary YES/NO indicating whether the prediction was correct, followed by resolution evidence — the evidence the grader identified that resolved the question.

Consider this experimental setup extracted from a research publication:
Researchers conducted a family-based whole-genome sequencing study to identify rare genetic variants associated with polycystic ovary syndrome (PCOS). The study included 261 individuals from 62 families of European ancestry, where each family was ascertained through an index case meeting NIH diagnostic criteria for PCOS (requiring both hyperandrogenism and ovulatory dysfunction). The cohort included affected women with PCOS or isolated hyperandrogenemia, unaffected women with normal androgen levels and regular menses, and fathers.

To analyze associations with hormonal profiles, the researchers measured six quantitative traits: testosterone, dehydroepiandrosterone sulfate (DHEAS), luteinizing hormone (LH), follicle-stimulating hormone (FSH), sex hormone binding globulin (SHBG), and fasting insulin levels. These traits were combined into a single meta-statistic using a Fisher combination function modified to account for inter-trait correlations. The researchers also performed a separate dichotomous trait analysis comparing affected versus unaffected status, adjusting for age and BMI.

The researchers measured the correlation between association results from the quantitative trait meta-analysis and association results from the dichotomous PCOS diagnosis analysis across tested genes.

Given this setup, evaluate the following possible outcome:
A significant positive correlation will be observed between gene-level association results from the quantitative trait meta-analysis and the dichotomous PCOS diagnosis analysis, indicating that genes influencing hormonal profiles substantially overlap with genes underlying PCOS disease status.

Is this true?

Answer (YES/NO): NO